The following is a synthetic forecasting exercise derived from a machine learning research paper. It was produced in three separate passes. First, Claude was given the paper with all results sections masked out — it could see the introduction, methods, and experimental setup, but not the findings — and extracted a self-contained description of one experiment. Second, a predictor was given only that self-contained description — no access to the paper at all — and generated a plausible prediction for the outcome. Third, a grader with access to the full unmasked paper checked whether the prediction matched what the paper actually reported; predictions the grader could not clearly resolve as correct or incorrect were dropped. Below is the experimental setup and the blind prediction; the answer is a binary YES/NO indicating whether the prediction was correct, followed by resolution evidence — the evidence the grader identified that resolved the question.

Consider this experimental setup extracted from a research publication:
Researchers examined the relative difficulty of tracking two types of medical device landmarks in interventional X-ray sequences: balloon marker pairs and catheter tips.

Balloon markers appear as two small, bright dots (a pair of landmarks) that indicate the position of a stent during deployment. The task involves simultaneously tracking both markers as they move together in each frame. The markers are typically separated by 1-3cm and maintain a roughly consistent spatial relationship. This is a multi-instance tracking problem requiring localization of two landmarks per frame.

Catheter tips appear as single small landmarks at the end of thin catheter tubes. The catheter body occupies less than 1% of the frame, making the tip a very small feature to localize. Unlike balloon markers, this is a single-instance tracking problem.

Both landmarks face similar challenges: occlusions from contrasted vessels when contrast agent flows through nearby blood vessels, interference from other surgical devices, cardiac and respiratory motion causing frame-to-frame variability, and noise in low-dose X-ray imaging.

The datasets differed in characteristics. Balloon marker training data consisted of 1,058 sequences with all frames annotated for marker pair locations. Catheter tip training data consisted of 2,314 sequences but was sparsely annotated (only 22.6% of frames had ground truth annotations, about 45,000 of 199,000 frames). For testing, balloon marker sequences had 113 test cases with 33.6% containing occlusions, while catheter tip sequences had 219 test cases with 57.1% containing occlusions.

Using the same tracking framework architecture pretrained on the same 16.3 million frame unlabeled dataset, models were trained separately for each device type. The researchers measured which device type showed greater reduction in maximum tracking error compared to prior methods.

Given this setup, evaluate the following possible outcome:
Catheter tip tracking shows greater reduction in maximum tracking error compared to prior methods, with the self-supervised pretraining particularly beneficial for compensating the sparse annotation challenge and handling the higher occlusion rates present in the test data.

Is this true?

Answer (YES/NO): NO